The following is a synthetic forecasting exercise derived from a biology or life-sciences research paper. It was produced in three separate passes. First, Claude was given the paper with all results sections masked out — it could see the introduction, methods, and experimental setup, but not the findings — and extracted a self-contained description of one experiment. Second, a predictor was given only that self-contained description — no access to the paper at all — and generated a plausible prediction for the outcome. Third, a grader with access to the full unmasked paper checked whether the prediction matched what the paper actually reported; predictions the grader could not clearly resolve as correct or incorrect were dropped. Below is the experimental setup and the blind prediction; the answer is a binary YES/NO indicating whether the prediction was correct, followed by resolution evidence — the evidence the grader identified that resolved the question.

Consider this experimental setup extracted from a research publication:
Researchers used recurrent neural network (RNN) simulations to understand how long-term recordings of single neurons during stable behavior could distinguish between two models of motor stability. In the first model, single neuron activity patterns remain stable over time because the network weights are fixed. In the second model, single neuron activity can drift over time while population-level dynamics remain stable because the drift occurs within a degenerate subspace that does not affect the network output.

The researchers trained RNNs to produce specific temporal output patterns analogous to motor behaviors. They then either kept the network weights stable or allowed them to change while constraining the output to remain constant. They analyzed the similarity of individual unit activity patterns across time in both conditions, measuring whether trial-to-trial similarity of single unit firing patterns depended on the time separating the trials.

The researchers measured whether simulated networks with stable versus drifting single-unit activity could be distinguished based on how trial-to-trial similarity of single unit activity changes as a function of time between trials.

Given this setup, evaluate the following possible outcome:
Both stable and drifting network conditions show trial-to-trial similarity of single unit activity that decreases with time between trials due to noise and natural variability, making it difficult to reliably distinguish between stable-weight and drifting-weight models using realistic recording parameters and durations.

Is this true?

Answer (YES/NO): NO